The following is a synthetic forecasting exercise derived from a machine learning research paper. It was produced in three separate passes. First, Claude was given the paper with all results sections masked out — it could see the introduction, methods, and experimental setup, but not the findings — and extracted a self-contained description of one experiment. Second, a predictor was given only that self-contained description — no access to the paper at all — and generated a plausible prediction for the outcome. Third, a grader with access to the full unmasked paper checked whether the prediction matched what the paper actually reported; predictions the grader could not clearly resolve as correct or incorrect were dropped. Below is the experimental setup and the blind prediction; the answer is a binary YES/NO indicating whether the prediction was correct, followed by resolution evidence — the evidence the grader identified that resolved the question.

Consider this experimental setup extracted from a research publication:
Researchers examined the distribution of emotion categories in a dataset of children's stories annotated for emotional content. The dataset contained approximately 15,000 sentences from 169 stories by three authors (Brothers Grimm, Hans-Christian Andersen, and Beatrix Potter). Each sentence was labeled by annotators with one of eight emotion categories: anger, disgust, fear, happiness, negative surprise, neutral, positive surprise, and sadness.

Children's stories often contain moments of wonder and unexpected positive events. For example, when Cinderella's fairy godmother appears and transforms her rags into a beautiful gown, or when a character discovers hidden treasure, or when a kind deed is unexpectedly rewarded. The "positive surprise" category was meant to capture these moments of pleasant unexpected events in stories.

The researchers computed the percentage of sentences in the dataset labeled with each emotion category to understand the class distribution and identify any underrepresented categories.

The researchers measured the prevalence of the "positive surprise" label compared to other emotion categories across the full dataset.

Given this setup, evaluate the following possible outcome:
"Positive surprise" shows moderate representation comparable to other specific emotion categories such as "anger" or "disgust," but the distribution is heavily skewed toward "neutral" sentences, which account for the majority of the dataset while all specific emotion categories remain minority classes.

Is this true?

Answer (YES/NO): NO